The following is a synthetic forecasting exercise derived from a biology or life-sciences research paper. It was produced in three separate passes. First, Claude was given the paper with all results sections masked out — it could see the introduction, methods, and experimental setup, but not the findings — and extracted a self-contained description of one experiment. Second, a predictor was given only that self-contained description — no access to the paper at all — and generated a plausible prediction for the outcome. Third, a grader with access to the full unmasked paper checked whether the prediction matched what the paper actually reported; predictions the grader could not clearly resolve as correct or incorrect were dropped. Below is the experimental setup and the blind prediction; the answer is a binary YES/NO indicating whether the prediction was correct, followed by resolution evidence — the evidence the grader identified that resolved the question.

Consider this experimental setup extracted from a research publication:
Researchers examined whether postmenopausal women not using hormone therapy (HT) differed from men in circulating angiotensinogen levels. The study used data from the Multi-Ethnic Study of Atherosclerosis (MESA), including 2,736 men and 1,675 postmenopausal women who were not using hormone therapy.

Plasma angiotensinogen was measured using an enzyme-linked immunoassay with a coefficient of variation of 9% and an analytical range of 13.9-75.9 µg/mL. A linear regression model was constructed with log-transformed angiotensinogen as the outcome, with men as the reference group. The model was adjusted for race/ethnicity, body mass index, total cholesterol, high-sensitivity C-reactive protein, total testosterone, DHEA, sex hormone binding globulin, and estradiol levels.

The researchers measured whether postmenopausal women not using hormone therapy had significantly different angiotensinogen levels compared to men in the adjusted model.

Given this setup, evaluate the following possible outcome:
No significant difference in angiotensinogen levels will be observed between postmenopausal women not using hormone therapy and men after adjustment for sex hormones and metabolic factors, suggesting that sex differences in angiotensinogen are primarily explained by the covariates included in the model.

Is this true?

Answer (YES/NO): NO